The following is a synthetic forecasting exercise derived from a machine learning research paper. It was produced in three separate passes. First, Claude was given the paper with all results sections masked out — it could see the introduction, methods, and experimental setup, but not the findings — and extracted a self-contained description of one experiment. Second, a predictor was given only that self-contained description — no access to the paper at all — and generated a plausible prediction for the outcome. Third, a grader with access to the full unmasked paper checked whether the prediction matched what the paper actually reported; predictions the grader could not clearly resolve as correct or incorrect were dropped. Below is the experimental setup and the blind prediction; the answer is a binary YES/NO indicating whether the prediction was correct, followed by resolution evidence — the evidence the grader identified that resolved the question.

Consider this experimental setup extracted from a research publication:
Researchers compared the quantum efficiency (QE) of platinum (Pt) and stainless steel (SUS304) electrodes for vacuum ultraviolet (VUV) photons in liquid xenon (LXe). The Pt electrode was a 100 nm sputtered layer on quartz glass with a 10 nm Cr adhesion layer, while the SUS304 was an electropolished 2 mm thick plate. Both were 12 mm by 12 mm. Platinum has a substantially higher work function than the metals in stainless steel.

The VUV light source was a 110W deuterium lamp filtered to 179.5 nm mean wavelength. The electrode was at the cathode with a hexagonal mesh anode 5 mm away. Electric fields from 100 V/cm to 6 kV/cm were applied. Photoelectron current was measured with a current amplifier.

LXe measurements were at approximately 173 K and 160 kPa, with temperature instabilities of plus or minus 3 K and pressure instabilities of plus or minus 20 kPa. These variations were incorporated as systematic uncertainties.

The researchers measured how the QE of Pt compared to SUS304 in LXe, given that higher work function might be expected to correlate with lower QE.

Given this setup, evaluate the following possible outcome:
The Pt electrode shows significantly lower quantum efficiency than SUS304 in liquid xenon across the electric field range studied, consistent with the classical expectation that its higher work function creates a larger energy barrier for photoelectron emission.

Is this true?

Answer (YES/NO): NO